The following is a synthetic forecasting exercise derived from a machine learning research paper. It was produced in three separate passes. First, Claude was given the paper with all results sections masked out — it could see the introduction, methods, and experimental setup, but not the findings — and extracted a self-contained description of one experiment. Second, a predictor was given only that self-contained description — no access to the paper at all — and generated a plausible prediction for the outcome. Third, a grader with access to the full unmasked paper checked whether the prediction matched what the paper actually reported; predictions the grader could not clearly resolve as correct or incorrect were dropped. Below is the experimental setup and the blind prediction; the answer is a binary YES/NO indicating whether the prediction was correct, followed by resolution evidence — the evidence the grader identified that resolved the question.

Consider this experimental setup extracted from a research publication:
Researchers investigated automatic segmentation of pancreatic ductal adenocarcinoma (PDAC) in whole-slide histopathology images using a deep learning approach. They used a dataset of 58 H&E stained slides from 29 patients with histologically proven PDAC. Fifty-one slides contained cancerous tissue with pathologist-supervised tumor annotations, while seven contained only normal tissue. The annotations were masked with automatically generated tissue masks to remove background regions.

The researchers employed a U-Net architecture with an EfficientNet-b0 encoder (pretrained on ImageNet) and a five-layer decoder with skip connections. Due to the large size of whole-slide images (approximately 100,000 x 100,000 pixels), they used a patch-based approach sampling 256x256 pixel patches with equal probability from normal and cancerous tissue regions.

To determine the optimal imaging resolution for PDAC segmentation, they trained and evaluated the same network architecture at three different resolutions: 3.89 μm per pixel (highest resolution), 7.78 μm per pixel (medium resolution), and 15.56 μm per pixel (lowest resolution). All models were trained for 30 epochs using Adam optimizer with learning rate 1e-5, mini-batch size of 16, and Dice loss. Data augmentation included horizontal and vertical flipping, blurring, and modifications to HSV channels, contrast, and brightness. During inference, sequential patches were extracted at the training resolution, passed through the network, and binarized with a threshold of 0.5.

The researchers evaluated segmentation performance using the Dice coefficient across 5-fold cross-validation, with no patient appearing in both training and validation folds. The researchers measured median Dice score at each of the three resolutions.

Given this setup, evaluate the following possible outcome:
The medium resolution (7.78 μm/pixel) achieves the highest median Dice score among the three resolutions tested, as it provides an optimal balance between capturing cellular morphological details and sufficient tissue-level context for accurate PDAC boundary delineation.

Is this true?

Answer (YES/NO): NO